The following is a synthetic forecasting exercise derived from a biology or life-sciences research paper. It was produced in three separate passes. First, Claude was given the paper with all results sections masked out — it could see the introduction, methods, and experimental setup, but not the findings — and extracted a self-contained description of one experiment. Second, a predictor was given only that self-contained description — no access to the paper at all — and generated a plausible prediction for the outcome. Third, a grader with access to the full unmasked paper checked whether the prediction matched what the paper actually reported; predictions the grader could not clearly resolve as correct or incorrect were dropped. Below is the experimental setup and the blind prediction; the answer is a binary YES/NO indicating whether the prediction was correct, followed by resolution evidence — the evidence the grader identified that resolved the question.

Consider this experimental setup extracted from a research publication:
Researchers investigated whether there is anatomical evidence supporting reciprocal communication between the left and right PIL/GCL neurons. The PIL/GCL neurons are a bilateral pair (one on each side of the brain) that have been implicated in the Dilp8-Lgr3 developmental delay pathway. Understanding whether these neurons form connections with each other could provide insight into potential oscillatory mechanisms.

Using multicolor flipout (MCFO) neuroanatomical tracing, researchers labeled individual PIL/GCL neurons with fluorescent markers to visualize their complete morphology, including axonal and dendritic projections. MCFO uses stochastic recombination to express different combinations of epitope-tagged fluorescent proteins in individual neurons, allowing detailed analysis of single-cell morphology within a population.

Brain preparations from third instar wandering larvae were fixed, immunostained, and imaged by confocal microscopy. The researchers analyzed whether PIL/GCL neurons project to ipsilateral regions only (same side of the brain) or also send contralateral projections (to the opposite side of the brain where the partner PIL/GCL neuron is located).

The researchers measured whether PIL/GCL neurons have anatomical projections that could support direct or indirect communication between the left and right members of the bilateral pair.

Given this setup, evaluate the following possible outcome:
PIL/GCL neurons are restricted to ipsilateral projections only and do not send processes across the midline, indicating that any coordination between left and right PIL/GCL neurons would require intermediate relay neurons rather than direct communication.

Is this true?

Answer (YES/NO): NO